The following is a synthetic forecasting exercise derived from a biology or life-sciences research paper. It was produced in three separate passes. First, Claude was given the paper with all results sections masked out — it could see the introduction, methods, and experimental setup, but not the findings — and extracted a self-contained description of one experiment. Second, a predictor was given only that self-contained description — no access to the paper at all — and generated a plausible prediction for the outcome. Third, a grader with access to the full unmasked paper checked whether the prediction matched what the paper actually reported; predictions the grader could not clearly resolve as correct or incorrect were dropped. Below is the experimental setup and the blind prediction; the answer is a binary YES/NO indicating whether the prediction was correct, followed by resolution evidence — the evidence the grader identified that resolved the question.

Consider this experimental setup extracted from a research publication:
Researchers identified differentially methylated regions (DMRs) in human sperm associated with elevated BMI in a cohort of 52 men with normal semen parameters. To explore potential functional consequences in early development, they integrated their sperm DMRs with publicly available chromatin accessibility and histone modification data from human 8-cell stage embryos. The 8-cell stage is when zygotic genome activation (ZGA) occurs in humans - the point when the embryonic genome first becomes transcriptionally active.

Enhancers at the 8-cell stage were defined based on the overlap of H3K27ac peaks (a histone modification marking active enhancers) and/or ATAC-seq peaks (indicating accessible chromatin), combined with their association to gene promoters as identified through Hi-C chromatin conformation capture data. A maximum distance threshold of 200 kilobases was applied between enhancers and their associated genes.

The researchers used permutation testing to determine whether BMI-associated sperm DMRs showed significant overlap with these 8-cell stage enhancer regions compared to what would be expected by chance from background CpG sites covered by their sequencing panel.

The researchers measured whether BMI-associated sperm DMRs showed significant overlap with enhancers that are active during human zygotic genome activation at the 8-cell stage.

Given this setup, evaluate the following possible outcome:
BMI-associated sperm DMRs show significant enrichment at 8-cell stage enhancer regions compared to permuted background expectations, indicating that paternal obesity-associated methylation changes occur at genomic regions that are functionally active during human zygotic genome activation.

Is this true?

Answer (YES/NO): YES